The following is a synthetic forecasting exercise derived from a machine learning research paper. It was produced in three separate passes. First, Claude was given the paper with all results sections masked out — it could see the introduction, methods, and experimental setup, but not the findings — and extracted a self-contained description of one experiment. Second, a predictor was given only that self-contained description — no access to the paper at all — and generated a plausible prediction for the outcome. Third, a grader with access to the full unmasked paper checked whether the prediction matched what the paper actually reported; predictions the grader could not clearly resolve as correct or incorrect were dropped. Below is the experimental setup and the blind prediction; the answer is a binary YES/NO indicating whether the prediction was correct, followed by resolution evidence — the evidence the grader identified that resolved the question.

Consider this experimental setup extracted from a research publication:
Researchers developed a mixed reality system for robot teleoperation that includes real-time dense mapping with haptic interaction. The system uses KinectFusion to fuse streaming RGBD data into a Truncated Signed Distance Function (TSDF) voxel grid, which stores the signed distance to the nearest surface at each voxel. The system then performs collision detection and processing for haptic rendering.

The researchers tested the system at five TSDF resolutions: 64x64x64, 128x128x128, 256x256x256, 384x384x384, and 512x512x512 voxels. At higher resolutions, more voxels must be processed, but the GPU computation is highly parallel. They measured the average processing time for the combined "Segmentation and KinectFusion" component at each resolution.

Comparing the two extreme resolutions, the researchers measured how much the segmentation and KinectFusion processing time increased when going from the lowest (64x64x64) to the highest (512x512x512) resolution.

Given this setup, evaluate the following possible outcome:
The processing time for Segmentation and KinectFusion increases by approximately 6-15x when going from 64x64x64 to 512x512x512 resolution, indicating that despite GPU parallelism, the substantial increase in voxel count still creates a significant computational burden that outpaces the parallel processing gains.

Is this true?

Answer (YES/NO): NO